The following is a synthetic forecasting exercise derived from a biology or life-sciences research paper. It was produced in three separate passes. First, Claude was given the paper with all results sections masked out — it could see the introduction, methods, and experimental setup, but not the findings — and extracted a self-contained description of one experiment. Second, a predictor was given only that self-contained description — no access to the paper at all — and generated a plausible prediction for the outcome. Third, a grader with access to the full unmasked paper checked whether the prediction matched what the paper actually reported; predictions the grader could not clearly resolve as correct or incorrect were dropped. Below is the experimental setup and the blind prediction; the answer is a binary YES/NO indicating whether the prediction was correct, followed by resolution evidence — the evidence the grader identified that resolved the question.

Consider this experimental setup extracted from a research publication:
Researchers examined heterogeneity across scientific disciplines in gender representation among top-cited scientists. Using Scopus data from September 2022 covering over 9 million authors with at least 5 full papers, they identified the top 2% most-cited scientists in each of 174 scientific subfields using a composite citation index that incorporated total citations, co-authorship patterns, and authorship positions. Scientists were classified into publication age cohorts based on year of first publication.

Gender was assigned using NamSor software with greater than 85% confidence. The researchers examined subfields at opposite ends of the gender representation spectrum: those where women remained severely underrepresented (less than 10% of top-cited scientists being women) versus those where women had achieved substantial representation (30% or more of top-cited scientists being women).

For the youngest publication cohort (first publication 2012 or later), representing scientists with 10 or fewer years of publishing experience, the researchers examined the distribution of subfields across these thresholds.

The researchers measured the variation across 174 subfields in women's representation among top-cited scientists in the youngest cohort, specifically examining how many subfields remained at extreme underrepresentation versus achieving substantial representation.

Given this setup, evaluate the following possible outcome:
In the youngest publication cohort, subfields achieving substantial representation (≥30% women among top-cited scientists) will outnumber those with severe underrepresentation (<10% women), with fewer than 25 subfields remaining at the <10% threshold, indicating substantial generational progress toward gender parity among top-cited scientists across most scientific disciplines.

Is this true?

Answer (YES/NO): YES